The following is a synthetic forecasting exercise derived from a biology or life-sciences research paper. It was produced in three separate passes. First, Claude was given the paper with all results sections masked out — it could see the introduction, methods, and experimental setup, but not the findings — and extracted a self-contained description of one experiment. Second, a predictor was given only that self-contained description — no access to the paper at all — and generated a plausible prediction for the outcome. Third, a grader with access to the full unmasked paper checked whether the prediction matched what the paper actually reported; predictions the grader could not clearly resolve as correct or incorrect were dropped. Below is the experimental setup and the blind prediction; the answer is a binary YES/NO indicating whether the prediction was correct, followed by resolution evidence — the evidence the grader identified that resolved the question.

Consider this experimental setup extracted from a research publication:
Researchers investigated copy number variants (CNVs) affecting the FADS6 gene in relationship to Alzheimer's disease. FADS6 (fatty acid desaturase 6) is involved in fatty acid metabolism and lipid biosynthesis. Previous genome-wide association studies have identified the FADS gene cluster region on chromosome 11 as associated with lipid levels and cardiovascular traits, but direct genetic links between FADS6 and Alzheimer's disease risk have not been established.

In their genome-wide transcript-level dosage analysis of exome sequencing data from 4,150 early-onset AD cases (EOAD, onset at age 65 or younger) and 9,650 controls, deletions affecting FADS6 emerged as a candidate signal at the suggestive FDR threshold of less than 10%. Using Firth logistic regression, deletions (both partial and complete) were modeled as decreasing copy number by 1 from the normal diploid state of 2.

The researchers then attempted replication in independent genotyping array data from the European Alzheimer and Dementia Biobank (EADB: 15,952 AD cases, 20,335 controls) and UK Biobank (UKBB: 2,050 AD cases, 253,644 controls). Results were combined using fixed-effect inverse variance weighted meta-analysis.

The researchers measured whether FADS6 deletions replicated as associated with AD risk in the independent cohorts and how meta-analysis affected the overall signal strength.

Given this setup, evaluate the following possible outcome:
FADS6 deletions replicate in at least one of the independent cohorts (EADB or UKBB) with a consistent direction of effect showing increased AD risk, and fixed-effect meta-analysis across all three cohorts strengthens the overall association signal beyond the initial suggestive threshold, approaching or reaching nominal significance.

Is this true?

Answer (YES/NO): NO